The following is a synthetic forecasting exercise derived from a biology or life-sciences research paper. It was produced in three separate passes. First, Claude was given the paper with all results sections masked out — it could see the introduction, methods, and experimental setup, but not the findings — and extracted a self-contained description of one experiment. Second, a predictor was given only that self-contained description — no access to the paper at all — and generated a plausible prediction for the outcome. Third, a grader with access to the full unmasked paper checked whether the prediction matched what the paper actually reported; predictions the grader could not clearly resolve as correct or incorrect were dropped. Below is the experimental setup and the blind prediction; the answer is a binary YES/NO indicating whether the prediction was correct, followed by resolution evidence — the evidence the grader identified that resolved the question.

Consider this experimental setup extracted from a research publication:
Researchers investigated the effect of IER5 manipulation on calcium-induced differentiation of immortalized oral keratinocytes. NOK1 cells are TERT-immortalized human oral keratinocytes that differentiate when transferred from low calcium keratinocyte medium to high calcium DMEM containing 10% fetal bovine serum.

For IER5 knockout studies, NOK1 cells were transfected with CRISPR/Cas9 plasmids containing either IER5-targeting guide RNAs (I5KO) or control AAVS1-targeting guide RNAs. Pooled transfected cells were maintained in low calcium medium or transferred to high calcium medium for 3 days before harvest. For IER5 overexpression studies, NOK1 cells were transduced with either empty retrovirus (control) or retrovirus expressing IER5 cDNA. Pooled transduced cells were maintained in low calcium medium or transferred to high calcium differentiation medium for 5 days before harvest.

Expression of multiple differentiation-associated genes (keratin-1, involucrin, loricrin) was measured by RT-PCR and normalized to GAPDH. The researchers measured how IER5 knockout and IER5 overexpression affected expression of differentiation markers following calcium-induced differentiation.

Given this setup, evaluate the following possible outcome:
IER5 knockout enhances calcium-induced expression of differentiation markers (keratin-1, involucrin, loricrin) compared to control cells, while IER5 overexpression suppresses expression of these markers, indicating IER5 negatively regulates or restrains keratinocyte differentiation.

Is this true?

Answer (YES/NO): NO